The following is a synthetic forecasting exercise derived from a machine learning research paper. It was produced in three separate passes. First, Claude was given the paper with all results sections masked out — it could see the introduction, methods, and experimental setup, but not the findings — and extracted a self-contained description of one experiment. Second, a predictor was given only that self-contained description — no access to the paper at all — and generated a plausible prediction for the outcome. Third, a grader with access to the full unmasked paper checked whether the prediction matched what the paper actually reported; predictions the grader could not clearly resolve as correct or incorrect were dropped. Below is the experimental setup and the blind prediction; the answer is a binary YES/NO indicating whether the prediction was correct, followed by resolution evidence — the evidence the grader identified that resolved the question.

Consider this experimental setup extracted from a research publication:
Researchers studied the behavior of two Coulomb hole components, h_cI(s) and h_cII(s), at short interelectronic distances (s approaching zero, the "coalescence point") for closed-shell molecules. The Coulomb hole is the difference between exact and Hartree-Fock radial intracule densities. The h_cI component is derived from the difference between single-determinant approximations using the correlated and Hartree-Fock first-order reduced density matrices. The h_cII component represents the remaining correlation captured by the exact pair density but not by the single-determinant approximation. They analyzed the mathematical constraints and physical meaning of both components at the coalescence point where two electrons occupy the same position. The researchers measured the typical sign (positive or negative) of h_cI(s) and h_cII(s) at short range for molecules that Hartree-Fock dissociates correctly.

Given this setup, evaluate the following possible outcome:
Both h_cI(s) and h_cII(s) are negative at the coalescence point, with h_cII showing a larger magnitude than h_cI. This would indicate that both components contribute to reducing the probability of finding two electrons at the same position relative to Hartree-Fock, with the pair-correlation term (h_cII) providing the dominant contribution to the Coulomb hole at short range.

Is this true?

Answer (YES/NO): NO